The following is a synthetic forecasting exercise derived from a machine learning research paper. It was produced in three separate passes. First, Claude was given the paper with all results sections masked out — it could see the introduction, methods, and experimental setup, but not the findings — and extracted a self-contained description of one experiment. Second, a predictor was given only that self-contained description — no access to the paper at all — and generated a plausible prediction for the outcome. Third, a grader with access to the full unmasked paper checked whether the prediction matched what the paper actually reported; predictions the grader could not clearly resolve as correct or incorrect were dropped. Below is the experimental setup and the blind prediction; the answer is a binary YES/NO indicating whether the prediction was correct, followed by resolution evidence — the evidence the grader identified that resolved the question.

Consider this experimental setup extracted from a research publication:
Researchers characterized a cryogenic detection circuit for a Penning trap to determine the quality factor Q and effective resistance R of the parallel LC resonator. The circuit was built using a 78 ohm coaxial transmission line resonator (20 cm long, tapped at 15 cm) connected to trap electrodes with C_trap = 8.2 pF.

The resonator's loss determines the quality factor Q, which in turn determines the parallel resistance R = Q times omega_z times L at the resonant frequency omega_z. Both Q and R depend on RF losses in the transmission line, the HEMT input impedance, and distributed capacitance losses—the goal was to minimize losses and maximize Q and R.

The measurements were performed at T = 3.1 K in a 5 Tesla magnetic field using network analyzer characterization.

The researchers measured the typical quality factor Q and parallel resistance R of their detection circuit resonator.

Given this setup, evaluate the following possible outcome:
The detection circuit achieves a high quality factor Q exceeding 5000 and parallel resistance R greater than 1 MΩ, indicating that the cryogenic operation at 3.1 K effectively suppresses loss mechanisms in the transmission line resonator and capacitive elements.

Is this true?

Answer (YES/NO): NO